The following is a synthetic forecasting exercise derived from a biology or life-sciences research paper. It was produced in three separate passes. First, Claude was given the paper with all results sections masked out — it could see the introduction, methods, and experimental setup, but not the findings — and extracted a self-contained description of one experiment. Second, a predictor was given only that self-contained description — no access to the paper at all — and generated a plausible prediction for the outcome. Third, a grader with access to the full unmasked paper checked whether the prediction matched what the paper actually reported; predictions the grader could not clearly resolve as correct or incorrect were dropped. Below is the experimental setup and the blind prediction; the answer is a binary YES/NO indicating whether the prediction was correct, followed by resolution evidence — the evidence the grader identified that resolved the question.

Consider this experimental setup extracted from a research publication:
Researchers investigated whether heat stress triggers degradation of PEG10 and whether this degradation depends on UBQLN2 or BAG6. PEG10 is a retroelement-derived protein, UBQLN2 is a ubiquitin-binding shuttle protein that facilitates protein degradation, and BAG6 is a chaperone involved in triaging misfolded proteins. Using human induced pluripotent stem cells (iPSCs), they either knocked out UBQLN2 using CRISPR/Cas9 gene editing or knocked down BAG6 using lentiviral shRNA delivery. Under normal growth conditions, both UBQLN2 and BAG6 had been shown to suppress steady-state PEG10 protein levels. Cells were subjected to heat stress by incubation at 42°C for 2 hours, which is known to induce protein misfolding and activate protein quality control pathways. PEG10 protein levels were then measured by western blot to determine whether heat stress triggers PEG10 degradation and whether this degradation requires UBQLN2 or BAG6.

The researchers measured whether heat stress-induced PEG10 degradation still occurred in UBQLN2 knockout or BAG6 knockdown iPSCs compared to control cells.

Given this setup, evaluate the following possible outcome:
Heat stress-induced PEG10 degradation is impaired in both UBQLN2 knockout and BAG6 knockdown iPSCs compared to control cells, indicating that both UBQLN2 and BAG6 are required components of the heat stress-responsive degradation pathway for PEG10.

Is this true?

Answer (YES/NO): NO